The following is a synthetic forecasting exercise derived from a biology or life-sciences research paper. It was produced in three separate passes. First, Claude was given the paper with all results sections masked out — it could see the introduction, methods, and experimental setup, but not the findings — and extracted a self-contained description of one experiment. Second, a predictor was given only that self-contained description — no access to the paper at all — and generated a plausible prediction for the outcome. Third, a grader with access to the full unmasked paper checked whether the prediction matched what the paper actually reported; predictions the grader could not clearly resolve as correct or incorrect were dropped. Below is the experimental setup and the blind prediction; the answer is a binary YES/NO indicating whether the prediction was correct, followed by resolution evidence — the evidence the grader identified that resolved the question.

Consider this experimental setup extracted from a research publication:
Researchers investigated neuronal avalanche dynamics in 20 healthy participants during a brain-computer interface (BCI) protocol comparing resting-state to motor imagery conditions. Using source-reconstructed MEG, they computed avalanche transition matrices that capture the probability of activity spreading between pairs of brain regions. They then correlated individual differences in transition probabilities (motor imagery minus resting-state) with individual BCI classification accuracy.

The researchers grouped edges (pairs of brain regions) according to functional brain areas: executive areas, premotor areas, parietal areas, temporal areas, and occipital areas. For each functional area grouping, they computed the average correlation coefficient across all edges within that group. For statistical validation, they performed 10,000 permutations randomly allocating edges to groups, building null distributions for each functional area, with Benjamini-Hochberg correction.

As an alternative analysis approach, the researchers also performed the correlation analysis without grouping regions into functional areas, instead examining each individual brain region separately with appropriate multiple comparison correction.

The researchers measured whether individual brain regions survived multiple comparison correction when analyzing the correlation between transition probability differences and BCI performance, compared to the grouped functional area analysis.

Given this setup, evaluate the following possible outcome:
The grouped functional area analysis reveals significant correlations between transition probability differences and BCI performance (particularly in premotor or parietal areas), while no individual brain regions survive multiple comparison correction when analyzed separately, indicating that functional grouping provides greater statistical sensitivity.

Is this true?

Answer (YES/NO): YES